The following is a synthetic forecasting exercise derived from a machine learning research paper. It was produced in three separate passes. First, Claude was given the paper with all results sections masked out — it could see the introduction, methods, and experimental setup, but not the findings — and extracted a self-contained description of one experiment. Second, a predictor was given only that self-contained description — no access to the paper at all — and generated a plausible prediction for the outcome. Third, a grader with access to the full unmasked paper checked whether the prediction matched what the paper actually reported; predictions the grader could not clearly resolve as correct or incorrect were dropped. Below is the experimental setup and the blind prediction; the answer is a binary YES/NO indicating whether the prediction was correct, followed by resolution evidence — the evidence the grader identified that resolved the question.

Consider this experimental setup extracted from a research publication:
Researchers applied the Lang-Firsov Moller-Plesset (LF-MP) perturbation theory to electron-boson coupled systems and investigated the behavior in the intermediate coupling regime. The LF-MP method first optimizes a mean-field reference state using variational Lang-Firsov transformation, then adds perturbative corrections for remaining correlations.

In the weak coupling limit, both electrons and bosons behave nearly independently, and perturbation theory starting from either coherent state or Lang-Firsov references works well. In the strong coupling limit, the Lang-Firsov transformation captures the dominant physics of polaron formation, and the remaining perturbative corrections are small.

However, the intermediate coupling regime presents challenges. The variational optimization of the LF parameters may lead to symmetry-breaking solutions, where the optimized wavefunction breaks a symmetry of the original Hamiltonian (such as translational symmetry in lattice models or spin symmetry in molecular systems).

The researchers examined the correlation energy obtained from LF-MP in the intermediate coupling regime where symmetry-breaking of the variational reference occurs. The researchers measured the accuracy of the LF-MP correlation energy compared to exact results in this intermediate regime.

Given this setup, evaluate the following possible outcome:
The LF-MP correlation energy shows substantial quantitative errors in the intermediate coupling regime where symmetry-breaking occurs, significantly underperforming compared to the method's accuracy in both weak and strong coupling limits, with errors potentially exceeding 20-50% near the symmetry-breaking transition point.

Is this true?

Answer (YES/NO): NO